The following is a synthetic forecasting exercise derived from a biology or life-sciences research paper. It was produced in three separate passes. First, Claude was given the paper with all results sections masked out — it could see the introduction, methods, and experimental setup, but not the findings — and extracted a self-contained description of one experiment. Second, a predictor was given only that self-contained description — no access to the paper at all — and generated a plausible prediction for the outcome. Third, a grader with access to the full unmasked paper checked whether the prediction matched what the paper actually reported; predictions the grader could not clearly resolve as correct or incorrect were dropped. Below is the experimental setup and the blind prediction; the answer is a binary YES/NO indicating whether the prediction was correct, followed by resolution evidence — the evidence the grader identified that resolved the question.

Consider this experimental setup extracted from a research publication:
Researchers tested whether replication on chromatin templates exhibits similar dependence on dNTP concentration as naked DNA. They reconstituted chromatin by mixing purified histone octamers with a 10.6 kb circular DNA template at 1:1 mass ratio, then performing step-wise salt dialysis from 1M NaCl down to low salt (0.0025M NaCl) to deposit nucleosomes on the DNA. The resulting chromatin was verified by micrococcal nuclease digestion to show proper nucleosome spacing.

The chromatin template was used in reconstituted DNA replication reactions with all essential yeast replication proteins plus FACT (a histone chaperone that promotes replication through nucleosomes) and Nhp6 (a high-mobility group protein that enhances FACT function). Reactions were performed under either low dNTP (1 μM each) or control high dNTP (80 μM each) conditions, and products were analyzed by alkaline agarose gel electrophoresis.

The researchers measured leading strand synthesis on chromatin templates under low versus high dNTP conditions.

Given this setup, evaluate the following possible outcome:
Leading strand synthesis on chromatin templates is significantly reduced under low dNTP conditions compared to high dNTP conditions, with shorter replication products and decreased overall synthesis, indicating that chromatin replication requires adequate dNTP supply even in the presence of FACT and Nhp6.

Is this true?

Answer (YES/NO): YES